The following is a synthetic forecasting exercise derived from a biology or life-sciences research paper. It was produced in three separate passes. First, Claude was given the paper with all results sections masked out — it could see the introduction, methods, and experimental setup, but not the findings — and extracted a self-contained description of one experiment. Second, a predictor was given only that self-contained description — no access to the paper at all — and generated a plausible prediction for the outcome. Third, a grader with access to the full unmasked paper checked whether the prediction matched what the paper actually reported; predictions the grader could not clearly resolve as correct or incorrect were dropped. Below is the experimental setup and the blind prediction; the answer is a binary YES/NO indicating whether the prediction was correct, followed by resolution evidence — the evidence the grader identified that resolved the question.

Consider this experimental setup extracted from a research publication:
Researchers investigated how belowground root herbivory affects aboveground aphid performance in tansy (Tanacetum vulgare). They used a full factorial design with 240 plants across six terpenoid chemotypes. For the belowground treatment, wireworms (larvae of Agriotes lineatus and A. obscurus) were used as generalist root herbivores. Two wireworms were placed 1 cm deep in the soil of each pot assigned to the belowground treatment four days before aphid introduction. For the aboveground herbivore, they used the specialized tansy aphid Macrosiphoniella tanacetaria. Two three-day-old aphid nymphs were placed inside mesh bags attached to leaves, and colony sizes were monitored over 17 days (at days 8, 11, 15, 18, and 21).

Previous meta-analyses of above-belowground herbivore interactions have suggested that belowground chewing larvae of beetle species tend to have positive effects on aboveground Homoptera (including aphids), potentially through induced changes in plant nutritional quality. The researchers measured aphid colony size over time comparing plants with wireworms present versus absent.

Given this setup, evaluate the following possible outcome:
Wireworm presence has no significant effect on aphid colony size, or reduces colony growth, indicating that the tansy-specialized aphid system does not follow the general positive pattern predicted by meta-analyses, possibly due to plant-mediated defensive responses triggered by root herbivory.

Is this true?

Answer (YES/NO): YES